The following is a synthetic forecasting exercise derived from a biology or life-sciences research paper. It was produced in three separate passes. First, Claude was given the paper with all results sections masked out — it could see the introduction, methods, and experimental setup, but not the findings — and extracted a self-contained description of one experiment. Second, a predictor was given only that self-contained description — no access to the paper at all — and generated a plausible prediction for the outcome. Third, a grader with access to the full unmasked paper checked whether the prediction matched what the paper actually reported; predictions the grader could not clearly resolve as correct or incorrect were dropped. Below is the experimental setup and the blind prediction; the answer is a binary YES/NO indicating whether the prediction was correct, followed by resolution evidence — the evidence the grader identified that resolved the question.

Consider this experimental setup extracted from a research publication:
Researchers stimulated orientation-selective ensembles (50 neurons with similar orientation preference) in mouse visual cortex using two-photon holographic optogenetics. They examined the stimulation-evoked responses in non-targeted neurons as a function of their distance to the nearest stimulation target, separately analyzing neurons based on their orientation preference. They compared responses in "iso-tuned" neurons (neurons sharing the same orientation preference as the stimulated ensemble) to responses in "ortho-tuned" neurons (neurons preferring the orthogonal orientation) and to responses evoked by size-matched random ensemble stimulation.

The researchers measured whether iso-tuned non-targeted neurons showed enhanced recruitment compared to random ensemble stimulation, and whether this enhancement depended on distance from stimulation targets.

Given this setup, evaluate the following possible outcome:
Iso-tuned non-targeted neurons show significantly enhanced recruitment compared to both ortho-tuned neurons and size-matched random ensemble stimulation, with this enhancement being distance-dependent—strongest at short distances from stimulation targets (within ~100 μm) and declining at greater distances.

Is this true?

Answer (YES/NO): NO